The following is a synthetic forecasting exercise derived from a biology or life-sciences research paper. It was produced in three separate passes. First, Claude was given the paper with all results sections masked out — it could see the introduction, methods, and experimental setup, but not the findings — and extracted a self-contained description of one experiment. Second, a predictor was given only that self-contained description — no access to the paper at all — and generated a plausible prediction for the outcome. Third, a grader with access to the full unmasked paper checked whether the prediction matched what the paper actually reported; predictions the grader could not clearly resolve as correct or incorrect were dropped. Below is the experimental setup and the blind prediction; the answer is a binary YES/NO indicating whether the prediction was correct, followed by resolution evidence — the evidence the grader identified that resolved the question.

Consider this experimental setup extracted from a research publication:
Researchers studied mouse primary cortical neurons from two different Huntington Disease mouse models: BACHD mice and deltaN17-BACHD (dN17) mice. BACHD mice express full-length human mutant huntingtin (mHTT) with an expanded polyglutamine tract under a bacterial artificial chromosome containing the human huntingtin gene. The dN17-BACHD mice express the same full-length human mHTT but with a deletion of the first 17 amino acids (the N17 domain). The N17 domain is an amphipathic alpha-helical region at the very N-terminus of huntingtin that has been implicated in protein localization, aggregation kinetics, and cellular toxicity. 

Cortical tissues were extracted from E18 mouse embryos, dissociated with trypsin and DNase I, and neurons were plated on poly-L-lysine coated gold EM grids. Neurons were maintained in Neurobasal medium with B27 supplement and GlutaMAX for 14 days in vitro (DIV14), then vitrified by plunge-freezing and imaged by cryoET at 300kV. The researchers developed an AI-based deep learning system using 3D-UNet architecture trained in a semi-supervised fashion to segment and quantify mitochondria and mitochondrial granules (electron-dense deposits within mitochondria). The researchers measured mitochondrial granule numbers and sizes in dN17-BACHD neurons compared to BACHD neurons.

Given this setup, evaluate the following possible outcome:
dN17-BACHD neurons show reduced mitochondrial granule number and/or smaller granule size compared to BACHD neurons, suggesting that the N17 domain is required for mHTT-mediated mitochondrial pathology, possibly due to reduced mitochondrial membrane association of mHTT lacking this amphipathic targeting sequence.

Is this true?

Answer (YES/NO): NO